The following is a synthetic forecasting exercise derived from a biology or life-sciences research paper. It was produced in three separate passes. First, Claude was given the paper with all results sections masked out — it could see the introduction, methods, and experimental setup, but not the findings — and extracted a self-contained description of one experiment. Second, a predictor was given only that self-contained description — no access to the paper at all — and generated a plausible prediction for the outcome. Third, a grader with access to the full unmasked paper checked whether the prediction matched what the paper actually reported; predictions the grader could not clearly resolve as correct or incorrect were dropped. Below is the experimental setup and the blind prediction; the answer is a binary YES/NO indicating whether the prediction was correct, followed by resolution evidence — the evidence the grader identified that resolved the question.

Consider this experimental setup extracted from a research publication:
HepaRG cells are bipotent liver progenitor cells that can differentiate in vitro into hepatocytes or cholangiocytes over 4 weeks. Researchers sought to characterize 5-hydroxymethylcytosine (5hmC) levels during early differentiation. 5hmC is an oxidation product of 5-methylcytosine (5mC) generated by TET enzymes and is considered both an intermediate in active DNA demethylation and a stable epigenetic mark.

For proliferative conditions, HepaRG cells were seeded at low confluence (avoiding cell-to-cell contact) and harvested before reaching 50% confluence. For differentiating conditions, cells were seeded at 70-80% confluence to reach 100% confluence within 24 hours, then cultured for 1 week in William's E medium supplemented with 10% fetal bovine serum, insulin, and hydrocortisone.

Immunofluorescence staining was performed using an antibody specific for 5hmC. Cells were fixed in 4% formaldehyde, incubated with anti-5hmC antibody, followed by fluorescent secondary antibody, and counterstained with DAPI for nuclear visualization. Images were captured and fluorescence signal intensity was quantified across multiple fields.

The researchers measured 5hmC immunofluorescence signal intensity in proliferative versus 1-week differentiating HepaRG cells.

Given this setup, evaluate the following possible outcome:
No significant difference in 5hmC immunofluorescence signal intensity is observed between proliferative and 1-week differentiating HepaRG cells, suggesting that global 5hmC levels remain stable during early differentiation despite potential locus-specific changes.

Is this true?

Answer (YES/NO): NO